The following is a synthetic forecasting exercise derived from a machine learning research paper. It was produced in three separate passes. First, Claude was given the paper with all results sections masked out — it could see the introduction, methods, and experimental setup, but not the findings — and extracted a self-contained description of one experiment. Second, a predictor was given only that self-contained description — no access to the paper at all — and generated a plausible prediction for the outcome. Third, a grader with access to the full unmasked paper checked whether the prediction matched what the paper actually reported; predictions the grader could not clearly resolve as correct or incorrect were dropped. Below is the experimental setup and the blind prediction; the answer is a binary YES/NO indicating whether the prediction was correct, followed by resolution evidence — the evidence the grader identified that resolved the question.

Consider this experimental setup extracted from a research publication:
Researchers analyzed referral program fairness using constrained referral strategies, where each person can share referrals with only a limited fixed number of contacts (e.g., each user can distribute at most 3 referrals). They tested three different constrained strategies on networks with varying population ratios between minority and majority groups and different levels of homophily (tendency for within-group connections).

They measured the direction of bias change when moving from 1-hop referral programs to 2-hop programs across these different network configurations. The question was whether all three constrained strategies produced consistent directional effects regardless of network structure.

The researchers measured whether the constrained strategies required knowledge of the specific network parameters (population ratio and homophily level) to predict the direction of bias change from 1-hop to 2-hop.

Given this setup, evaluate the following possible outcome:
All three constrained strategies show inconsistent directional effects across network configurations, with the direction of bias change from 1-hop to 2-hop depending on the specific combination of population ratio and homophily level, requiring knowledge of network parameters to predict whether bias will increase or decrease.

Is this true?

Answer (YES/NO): NO